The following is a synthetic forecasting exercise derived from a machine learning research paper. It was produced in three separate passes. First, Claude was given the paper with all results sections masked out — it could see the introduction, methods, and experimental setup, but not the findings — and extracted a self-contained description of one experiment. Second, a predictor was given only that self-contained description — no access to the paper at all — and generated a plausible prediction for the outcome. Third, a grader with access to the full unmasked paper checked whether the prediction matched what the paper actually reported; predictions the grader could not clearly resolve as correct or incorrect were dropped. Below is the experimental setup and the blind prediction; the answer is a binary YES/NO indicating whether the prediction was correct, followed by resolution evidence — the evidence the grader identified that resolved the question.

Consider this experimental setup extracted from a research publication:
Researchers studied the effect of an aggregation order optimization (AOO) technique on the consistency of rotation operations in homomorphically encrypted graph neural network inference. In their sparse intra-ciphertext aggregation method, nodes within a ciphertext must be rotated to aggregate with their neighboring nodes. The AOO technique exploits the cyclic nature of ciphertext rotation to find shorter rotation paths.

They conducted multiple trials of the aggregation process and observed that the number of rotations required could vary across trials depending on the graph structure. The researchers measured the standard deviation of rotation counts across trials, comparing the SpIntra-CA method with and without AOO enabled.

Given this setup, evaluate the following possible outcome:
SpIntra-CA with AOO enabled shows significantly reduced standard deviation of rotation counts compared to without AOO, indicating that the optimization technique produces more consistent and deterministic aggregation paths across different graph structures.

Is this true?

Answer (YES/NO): YES